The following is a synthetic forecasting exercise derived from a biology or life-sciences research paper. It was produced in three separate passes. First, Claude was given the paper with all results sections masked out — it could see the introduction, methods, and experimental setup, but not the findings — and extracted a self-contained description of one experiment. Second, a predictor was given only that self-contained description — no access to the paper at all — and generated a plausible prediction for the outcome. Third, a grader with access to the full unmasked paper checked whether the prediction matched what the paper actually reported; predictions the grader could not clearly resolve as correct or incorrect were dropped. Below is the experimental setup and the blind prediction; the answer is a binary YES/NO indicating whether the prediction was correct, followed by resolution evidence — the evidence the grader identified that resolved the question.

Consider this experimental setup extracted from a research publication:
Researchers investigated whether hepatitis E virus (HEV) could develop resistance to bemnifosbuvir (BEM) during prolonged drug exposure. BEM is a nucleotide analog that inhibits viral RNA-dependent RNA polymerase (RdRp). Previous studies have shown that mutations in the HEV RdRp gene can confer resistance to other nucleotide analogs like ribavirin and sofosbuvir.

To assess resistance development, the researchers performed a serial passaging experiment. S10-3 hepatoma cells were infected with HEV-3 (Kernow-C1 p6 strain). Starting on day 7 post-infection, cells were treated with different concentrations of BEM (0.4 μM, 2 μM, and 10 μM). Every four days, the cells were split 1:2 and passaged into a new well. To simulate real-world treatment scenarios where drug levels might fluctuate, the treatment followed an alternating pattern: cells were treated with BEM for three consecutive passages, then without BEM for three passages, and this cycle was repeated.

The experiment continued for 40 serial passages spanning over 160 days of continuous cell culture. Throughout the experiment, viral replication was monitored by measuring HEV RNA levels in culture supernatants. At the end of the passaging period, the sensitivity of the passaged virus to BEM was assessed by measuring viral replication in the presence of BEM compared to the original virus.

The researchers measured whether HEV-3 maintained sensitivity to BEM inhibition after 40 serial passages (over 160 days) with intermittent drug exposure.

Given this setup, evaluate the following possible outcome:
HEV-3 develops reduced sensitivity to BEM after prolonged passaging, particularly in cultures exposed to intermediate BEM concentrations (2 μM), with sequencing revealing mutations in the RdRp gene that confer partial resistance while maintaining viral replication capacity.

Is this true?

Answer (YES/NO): NO